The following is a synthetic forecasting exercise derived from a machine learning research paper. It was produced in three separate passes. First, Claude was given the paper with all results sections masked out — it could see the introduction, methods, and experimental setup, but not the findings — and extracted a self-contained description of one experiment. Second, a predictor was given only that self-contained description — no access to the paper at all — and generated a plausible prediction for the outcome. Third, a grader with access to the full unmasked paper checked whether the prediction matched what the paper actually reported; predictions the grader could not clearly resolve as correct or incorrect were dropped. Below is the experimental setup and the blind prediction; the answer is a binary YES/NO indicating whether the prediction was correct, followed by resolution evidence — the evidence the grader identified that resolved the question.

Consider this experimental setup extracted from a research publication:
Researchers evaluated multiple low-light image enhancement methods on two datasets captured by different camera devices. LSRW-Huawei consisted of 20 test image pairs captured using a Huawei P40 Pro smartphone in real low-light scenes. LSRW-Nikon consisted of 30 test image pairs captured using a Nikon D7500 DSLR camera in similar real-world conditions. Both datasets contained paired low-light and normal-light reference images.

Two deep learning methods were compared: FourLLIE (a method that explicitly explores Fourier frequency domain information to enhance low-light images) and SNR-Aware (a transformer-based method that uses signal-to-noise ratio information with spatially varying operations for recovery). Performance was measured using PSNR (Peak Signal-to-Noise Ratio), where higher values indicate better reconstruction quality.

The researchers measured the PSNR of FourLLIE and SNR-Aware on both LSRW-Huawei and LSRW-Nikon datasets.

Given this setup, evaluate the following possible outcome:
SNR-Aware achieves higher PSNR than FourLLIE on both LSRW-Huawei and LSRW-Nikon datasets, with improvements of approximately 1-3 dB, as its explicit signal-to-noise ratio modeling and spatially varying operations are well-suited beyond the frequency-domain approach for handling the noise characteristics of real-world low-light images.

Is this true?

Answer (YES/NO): NO